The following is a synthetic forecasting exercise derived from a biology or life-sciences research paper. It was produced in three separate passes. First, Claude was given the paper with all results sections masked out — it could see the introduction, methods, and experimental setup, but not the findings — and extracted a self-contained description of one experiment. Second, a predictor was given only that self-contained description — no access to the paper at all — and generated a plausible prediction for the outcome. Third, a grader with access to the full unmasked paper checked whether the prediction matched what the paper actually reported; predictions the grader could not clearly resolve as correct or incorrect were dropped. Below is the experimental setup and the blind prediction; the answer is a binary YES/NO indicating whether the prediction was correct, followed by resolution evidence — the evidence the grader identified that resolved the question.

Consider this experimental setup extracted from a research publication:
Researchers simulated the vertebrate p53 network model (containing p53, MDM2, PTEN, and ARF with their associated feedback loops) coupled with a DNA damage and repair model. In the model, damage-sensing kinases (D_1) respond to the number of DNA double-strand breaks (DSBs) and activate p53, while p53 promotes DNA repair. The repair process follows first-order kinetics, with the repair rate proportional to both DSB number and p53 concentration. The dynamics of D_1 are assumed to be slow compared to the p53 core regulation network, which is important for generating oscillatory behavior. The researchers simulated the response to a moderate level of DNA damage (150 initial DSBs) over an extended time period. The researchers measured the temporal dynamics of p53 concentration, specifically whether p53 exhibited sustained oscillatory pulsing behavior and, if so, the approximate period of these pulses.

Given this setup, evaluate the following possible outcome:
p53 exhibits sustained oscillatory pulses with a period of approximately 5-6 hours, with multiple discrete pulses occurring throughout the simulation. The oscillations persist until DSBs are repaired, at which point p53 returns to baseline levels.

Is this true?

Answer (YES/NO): YES